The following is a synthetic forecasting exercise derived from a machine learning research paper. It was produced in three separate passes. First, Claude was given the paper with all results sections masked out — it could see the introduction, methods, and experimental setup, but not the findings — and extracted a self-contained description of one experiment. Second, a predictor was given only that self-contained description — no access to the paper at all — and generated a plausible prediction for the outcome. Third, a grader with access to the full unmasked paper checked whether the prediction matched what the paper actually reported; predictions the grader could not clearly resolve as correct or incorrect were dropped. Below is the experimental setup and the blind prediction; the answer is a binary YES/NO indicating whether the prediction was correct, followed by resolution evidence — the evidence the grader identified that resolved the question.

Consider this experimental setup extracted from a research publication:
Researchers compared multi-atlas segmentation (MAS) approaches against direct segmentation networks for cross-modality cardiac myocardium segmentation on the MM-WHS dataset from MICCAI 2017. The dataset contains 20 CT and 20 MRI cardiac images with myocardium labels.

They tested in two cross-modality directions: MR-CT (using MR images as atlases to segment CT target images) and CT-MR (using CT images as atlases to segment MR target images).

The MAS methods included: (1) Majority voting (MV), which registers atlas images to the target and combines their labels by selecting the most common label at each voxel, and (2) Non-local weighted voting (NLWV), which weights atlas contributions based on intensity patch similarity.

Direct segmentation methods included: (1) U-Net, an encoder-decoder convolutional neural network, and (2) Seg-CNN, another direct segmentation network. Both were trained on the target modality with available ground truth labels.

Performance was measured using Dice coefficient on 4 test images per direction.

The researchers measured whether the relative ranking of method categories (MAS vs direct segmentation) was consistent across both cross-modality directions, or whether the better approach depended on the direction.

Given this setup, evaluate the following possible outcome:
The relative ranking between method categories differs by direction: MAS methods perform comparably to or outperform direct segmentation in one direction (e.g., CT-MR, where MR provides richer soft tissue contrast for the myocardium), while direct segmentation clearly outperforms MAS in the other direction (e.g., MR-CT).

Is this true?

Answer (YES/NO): YES